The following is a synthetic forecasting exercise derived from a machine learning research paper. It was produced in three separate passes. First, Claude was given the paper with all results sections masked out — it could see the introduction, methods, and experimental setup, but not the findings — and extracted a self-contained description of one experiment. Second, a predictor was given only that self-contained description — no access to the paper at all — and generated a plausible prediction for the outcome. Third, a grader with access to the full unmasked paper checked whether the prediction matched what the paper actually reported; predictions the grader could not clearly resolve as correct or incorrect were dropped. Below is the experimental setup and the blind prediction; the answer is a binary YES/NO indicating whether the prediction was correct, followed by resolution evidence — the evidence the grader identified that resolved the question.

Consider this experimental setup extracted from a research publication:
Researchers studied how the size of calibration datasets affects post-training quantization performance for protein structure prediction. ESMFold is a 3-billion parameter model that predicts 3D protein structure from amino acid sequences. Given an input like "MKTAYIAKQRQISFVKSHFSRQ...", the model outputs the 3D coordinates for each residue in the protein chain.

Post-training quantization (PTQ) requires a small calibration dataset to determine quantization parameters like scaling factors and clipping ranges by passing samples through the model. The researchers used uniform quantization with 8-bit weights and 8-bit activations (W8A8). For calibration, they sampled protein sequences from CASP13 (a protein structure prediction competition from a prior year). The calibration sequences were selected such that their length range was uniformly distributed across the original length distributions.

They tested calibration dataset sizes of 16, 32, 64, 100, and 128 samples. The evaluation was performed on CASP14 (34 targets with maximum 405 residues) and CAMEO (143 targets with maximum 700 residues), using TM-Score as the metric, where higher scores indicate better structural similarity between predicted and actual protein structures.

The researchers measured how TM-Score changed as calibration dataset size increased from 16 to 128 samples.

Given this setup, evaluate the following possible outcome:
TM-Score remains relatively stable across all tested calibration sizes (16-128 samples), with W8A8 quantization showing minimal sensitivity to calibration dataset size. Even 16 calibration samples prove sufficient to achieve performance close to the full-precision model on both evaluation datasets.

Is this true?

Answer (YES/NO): NO